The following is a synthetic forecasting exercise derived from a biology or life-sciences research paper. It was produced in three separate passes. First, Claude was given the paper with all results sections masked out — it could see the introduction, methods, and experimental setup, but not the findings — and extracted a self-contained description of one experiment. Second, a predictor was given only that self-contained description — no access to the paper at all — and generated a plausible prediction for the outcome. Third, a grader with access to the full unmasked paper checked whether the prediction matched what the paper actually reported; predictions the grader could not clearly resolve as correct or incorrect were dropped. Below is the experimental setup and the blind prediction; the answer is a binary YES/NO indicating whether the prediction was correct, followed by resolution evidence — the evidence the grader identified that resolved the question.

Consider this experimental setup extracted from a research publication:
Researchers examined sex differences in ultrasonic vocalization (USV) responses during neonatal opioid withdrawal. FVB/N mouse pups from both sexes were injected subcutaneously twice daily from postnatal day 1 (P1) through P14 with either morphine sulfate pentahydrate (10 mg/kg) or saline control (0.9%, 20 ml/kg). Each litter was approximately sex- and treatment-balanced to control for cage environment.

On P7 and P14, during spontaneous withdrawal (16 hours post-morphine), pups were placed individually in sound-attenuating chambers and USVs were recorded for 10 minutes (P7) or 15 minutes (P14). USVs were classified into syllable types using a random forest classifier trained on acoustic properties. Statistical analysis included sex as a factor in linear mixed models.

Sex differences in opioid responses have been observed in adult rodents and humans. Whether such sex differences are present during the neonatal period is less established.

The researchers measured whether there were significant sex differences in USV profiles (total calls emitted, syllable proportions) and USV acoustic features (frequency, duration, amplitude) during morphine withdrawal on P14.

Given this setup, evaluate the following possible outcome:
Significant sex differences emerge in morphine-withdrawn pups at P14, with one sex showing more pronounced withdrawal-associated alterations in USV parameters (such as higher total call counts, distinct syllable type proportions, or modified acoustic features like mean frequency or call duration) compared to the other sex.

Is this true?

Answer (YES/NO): YES